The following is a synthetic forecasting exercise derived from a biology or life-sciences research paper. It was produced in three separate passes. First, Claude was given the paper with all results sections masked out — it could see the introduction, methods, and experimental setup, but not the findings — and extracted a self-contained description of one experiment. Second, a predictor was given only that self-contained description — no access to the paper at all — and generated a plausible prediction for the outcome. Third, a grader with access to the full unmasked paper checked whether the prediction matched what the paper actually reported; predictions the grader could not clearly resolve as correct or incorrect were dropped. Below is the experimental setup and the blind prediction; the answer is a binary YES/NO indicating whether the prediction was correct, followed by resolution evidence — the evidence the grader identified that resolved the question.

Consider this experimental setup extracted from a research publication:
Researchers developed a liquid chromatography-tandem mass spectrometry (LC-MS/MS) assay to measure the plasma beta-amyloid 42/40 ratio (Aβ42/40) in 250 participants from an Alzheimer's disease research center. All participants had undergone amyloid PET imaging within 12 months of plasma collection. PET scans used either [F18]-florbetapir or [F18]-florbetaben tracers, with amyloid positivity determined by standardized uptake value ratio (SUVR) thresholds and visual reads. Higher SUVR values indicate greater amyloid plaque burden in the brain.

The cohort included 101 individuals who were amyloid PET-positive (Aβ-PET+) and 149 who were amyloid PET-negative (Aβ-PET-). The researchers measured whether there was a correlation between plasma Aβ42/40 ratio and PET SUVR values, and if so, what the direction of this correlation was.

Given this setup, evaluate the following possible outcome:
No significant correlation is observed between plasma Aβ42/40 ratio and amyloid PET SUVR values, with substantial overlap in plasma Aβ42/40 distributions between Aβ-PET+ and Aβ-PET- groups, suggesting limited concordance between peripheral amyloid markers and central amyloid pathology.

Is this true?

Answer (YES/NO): NO